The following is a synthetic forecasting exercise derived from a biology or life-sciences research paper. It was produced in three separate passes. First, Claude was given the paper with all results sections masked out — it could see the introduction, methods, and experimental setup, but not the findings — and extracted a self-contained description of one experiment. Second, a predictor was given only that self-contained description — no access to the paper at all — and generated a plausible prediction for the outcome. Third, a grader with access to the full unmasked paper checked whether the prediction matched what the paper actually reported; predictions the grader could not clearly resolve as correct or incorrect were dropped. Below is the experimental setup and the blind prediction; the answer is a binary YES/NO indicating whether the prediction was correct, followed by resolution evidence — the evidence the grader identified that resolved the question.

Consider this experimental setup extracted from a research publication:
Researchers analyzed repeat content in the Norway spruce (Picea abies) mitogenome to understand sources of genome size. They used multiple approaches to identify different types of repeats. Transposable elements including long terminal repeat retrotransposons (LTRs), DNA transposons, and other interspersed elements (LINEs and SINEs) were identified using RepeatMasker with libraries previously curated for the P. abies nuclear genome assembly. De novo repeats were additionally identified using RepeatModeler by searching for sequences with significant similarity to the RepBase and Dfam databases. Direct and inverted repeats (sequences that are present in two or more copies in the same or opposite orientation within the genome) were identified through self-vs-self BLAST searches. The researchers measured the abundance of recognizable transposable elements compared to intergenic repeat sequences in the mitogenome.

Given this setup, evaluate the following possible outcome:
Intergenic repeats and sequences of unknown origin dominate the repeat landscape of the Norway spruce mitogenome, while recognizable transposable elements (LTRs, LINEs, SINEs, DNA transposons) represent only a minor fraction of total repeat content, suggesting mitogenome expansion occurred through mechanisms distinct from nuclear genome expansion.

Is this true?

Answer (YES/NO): YES